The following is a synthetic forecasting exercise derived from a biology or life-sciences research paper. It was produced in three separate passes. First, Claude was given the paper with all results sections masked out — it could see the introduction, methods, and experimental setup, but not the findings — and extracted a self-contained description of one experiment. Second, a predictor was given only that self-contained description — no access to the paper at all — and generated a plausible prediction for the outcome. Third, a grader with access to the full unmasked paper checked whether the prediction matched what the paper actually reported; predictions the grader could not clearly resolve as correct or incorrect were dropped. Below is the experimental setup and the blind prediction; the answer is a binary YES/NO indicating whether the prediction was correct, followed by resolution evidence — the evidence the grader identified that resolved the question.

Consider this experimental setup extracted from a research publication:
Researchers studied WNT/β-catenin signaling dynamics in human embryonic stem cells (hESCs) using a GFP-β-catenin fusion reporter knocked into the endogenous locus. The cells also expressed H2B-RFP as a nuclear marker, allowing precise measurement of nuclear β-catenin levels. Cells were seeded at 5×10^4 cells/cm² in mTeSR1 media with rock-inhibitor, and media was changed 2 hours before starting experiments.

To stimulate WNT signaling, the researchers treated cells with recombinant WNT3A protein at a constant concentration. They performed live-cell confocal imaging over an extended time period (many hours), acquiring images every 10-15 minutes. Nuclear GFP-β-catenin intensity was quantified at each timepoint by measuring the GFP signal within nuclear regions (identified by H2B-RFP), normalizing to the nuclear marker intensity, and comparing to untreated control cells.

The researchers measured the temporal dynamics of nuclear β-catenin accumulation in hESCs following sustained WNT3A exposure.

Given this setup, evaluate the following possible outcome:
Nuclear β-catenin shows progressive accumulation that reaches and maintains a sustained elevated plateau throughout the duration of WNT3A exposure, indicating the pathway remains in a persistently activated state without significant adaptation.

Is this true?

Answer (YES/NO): NO